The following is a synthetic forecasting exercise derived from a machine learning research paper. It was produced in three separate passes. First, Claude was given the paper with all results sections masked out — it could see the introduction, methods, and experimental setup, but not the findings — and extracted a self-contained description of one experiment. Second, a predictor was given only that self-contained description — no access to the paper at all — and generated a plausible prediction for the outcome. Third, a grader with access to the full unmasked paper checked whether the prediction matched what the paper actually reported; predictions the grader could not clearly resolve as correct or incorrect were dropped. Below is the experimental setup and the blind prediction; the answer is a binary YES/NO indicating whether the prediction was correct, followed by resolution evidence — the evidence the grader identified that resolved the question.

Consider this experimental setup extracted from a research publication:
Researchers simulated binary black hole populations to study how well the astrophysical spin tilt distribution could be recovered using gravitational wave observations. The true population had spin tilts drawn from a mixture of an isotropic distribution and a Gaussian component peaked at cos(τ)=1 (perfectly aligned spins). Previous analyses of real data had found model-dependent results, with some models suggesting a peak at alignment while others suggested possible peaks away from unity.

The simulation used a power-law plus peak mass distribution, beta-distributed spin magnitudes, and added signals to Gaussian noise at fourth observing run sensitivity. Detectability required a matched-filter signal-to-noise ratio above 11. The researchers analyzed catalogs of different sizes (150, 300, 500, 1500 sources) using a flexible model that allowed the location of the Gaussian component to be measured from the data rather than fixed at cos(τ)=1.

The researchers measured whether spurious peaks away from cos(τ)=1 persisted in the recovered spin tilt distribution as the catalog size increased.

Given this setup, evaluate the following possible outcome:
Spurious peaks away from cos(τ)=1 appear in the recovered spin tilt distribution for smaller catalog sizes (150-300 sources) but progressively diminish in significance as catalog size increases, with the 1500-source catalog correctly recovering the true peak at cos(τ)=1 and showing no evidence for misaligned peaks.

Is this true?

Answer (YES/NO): NO